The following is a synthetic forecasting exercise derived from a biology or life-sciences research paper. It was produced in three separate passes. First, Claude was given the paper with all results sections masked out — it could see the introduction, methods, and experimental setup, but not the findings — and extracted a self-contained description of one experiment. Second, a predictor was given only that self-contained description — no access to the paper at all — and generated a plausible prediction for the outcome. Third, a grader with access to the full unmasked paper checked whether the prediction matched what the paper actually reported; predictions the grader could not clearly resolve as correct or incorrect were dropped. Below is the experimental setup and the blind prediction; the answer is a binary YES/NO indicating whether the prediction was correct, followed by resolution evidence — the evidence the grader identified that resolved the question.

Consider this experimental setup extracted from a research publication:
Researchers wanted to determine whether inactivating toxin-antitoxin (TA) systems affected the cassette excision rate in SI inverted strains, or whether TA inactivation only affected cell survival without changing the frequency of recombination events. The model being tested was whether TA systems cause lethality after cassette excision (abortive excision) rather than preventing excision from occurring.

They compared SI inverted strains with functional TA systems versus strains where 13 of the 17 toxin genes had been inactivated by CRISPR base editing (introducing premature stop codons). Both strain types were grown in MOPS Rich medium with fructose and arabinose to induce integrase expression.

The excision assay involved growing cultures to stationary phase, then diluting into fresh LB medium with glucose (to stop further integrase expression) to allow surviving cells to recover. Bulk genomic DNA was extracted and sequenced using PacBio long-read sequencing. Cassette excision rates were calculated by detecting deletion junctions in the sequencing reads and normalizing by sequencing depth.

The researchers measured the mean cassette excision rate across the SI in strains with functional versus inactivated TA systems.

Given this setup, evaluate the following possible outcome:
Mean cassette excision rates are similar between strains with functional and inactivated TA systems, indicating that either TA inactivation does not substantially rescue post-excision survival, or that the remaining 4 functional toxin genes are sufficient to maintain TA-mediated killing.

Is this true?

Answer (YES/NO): NO